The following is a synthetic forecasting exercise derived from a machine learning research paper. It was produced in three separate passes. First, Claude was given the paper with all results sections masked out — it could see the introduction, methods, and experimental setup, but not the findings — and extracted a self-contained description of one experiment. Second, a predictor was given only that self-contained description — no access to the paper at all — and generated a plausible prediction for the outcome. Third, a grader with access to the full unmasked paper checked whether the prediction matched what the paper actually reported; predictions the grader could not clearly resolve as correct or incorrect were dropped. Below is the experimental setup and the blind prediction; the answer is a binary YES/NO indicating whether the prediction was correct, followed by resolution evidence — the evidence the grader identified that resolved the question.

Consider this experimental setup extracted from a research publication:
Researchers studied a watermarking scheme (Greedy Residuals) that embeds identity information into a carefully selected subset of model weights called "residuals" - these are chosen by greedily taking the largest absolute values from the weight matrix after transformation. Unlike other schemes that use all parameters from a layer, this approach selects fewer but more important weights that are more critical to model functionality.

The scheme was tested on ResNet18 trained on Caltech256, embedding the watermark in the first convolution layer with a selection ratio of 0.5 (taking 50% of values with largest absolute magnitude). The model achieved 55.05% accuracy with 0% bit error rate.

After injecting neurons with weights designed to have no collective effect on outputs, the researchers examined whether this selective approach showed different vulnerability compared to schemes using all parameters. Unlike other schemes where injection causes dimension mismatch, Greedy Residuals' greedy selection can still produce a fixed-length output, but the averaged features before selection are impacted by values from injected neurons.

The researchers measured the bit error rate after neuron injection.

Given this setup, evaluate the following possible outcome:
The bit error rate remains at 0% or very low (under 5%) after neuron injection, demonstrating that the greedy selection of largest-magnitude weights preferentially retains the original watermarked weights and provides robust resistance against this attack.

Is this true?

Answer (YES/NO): NO